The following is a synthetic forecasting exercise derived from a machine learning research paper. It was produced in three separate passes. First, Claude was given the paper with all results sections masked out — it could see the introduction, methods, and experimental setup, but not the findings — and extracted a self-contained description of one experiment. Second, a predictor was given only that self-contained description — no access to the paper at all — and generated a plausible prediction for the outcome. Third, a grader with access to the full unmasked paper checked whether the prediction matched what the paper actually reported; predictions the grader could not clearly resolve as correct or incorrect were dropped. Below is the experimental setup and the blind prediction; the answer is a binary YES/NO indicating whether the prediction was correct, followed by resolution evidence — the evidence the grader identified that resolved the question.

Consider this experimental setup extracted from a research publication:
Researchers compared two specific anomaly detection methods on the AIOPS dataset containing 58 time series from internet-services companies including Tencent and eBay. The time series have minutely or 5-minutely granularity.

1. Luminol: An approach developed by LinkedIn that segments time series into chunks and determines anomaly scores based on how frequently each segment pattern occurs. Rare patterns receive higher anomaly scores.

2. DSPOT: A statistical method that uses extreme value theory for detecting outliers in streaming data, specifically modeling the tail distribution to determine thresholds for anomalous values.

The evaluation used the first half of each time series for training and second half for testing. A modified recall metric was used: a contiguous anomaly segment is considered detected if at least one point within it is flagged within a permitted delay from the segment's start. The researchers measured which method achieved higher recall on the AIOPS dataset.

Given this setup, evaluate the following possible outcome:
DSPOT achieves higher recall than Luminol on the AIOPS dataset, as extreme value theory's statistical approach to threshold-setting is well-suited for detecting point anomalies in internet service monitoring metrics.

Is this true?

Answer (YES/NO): NO